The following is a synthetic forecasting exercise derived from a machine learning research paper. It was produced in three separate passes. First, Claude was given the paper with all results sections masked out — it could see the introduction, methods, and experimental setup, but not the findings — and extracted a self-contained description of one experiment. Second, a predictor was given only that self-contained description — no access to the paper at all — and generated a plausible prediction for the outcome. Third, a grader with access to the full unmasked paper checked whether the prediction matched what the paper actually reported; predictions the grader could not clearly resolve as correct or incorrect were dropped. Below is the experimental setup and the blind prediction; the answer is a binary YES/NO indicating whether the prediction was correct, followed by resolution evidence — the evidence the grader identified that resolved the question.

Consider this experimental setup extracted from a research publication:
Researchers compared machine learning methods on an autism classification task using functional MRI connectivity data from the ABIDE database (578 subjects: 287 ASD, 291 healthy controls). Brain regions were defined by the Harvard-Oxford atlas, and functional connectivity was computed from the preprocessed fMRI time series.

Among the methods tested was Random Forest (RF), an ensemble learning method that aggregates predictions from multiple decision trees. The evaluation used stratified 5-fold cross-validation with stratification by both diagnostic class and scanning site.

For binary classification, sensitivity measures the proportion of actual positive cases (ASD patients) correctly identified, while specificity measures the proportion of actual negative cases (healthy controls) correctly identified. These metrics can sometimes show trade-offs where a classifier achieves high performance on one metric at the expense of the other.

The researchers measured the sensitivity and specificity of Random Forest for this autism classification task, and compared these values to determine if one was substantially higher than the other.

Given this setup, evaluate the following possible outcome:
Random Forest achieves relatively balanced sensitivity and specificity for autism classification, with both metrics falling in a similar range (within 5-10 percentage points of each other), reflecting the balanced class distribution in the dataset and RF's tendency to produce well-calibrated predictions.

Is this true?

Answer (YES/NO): NO